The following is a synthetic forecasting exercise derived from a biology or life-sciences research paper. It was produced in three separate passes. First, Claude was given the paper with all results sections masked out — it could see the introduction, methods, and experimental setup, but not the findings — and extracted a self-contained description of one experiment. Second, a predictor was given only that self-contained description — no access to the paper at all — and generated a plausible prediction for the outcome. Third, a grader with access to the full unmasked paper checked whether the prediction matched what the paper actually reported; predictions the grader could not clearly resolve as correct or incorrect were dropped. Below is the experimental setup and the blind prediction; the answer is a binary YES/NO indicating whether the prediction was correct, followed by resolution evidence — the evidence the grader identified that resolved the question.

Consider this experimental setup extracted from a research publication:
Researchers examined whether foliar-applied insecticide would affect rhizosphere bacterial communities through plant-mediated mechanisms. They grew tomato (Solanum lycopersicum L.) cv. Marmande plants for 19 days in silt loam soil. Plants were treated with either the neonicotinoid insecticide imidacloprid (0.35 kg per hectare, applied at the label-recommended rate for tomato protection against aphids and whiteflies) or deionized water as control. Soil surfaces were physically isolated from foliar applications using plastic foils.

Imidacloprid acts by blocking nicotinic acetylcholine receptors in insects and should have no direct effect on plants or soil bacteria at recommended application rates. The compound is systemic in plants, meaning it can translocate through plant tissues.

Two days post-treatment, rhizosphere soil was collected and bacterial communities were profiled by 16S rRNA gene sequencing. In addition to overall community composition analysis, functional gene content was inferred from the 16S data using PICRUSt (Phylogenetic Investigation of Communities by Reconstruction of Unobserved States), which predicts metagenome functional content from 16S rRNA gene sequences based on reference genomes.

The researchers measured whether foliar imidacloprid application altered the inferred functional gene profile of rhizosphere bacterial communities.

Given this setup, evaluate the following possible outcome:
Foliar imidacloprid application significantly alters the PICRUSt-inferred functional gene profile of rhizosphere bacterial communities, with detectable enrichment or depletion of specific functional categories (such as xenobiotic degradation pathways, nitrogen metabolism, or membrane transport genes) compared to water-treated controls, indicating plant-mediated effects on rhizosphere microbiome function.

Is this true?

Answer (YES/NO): YES